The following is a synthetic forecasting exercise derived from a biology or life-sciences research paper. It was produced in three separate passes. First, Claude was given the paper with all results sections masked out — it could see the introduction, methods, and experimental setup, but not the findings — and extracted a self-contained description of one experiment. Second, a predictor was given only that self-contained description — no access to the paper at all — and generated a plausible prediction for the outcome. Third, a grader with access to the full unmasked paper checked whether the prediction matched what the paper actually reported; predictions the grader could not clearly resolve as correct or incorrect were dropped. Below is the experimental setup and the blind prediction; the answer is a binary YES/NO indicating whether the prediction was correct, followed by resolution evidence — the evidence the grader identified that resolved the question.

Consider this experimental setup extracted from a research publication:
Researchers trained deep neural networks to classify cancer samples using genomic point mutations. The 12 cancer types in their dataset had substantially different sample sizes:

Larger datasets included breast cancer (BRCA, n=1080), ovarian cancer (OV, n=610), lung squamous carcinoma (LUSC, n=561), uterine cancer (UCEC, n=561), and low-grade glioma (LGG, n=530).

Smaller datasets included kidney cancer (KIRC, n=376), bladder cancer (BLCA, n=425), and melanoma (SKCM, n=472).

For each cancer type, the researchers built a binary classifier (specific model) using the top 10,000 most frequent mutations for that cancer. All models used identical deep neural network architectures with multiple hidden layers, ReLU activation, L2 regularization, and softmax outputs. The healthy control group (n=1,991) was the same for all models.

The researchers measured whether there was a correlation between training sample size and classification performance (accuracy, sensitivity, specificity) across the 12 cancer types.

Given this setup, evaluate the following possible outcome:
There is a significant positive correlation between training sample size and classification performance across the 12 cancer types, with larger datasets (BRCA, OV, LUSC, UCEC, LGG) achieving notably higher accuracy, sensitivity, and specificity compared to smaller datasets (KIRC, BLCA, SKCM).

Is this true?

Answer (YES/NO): NO